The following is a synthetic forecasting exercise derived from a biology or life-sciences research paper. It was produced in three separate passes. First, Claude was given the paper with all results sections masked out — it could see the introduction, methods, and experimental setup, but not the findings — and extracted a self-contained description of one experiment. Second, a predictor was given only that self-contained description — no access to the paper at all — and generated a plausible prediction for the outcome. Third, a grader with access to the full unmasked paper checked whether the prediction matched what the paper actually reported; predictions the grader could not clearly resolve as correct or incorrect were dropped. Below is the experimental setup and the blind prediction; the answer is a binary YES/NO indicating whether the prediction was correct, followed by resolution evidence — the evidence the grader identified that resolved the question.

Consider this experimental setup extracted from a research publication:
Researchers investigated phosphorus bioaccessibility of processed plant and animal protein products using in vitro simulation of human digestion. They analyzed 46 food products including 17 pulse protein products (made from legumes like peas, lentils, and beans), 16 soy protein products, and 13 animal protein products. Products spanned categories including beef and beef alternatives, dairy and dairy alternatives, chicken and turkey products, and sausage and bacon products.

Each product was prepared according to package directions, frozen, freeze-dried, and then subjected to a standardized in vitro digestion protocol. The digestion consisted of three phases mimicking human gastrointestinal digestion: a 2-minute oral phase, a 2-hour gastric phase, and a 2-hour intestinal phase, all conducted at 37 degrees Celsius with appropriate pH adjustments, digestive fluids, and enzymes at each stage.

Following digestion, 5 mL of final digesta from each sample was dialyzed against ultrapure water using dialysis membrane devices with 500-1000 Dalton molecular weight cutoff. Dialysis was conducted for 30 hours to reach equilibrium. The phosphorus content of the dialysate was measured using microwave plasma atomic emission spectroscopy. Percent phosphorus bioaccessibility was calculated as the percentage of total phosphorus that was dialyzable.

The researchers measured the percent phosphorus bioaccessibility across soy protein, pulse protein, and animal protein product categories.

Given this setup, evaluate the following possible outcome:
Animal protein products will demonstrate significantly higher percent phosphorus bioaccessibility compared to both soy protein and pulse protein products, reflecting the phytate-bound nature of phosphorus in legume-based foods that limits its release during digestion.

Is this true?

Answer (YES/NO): NO